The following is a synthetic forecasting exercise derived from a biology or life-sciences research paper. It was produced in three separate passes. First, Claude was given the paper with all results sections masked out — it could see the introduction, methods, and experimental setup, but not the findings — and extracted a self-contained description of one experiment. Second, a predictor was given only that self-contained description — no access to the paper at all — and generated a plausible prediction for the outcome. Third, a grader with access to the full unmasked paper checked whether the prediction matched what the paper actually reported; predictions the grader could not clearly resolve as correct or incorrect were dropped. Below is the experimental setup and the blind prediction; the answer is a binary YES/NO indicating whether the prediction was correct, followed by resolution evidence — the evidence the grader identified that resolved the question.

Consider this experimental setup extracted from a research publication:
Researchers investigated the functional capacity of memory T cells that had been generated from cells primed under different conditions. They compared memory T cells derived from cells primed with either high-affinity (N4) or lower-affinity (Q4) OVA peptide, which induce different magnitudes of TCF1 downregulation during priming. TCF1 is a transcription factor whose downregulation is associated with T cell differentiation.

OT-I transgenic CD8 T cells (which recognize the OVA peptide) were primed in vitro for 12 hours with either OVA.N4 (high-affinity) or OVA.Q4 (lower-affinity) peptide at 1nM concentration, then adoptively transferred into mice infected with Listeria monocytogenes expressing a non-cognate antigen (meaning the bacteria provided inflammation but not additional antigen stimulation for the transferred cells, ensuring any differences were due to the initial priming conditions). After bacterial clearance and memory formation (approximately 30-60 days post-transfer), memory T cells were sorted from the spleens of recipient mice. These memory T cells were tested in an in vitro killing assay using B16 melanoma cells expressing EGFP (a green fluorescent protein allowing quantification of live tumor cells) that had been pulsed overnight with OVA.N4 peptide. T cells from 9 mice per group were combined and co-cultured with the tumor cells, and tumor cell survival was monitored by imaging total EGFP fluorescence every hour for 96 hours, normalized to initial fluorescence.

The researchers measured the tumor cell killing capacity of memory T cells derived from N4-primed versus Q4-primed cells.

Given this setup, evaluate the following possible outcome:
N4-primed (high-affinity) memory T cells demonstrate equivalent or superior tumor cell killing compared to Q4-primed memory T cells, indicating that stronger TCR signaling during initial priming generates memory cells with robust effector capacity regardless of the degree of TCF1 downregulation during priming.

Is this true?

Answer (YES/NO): YES